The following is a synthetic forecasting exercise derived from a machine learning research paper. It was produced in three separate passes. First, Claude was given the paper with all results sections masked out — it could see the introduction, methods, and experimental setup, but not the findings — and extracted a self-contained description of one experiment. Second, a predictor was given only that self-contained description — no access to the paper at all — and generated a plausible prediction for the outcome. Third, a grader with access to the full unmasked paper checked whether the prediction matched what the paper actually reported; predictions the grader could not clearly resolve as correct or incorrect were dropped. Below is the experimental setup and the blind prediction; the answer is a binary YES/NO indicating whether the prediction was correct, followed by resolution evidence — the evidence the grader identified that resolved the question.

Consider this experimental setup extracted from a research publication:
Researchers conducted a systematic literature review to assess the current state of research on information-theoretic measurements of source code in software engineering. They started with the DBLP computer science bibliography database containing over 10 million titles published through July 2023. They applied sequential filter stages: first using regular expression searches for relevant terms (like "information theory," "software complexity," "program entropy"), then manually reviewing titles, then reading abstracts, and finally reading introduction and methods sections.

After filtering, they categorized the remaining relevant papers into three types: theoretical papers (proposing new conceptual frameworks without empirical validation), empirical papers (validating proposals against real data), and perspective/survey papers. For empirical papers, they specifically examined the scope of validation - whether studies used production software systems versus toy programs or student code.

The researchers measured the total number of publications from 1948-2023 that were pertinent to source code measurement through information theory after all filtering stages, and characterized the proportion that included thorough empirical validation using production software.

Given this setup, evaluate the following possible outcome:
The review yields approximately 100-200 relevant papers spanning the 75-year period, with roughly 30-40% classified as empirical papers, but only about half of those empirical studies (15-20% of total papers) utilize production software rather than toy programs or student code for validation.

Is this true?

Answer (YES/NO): NO